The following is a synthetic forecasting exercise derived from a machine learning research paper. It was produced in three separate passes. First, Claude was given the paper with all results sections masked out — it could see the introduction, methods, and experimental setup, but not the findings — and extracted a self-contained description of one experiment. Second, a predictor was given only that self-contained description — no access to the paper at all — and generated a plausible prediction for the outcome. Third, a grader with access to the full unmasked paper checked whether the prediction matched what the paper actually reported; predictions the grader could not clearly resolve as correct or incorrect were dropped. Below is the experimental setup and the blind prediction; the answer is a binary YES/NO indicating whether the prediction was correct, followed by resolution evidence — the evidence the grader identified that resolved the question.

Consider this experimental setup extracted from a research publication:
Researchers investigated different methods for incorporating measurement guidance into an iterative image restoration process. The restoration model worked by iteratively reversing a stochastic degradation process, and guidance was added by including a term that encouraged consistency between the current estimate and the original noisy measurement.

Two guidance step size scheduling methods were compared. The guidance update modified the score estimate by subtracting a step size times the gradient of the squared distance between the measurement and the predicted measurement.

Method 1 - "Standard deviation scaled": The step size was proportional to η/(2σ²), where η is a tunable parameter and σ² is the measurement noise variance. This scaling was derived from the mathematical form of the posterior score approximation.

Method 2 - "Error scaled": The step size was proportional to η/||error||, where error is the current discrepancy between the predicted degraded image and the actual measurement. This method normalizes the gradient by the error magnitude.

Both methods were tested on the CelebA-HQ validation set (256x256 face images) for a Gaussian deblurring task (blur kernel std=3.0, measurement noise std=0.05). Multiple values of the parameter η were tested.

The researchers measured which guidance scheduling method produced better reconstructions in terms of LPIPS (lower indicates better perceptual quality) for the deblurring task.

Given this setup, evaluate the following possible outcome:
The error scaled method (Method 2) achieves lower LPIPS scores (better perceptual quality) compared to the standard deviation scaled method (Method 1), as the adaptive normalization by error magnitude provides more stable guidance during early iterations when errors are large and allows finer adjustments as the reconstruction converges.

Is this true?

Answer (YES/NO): NO